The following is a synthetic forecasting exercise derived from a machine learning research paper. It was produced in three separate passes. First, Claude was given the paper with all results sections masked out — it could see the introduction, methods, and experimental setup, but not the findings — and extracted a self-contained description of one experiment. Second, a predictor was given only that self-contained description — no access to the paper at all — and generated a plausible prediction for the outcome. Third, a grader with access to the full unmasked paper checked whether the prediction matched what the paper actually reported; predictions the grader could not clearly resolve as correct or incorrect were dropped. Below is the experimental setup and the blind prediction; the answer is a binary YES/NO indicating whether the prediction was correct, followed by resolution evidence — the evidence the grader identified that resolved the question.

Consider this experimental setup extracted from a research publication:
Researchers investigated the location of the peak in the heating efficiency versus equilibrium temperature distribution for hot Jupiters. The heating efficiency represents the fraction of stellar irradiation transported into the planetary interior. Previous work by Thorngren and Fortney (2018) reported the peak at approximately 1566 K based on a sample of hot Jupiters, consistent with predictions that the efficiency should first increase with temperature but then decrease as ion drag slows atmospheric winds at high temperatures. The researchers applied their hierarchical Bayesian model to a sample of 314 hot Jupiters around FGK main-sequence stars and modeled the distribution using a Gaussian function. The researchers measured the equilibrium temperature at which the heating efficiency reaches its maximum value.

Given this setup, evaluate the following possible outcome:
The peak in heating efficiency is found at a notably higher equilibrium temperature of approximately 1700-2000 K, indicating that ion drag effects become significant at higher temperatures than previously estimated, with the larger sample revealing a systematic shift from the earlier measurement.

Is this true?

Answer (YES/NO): YES